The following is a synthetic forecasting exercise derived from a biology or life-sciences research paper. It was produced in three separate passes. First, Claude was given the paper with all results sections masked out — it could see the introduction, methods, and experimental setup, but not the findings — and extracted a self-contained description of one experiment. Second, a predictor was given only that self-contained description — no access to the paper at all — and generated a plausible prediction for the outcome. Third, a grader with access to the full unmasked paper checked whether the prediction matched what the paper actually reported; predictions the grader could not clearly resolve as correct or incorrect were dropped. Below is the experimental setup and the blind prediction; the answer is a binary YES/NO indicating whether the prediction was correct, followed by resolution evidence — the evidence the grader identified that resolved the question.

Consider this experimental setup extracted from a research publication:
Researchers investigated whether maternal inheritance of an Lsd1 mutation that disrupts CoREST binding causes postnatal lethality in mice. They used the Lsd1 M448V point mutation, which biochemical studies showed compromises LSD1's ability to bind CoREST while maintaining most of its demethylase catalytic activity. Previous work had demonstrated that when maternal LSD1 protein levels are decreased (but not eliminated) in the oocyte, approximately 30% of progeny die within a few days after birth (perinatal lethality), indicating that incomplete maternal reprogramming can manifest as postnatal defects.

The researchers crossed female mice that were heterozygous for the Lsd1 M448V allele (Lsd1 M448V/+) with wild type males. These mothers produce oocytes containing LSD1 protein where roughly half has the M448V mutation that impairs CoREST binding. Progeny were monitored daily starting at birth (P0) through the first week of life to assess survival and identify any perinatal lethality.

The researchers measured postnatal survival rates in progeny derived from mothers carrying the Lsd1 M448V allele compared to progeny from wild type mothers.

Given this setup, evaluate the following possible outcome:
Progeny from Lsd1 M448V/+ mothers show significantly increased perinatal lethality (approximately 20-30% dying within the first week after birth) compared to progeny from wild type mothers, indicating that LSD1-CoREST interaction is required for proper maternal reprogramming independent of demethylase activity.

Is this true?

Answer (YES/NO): NO